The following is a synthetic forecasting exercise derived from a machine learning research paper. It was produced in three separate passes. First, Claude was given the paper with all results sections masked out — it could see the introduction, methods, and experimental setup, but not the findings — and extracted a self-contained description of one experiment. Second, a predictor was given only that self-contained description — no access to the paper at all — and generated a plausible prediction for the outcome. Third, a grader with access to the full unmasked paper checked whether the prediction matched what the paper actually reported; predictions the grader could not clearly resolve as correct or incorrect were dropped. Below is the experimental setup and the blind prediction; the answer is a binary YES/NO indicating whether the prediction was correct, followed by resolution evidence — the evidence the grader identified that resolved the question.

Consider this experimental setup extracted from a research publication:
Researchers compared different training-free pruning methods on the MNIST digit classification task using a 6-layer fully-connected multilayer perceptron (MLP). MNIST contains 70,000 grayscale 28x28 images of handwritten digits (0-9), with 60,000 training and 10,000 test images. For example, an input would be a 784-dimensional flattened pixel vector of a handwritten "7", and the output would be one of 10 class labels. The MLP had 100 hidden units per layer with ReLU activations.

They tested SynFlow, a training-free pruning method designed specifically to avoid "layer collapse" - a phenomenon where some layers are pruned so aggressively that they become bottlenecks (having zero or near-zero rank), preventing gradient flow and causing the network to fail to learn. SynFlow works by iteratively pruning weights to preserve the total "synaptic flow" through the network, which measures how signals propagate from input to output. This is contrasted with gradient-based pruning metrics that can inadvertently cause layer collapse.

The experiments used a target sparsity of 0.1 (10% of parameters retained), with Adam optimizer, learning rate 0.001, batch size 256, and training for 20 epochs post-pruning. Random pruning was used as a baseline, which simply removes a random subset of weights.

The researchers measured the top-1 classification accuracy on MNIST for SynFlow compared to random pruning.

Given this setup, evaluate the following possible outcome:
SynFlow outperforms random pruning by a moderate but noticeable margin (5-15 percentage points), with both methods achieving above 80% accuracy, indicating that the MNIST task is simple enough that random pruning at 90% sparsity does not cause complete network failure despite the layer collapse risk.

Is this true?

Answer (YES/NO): NO